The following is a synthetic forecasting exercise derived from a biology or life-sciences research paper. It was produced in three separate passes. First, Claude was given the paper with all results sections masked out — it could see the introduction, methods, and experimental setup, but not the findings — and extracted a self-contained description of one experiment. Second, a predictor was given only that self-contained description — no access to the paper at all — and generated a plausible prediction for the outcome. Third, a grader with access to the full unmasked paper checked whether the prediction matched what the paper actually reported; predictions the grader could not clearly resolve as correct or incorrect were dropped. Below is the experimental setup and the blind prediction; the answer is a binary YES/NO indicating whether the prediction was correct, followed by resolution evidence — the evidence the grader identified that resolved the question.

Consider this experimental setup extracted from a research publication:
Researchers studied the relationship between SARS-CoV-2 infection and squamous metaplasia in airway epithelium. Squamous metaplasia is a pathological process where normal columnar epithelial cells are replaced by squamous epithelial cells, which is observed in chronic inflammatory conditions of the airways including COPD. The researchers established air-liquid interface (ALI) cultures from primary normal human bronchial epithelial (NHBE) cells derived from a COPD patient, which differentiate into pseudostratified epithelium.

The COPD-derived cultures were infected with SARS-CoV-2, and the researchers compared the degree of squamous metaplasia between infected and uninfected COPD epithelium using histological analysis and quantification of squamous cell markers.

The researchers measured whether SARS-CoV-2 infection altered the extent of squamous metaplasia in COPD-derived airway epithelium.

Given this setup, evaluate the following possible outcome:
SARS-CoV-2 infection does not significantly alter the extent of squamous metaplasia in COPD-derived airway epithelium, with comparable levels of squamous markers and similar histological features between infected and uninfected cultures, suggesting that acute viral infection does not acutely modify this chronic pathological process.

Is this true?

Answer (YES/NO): NO